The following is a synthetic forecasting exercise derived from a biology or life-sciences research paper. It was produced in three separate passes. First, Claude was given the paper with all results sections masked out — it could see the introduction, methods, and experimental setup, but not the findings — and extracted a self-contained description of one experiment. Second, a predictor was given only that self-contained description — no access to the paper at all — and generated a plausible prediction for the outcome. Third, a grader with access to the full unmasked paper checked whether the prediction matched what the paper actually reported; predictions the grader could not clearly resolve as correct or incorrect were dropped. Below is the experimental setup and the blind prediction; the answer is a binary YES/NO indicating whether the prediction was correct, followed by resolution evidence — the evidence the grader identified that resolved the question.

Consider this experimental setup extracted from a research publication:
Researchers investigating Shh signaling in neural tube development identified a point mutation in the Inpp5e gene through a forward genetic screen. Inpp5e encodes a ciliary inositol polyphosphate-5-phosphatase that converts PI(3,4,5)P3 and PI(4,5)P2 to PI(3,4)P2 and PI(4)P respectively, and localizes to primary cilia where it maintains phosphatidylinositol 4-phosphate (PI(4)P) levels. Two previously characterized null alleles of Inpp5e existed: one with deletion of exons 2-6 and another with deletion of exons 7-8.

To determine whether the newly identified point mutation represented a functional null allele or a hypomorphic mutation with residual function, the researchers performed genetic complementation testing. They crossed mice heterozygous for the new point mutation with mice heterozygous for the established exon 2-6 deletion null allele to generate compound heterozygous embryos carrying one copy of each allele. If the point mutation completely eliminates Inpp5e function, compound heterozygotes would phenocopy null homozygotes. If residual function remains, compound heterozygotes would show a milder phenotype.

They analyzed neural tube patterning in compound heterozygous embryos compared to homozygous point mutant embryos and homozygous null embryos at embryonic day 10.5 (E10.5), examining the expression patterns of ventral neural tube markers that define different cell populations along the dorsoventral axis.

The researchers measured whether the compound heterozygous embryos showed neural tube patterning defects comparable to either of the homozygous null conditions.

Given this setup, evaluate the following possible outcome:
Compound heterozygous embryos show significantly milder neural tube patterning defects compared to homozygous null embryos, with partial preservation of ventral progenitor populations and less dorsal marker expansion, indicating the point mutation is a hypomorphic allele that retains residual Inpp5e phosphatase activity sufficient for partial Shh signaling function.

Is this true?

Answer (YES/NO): NO